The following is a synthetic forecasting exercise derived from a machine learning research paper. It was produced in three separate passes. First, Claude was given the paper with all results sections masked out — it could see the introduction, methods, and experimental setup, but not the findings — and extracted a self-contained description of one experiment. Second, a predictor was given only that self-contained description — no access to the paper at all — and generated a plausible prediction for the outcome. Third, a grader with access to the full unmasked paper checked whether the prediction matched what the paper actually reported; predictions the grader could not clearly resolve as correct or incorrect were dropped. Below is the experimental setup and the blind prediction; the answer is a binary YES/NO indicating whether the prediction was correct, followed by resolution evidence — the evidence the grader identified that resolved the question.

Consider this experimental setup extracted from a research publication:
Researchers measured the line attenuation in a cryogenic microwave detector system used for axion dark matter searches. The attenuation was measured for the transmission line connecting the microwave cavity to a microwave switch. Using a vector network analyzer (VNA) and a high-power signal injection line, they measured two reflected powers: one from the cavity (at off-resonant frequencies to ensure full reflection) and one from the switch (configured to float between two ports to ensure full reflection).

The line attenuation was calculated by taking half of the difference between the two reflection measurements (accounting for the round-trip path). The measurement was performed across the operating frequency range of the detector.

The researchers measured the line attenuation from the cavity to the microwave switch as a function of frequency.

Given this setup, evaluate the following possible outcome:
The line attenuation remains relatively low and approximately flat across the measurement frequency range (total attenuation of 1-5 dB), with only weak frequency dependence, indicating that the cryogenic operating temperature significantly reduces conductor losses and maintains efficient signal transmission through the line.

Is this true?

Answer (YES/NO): NO